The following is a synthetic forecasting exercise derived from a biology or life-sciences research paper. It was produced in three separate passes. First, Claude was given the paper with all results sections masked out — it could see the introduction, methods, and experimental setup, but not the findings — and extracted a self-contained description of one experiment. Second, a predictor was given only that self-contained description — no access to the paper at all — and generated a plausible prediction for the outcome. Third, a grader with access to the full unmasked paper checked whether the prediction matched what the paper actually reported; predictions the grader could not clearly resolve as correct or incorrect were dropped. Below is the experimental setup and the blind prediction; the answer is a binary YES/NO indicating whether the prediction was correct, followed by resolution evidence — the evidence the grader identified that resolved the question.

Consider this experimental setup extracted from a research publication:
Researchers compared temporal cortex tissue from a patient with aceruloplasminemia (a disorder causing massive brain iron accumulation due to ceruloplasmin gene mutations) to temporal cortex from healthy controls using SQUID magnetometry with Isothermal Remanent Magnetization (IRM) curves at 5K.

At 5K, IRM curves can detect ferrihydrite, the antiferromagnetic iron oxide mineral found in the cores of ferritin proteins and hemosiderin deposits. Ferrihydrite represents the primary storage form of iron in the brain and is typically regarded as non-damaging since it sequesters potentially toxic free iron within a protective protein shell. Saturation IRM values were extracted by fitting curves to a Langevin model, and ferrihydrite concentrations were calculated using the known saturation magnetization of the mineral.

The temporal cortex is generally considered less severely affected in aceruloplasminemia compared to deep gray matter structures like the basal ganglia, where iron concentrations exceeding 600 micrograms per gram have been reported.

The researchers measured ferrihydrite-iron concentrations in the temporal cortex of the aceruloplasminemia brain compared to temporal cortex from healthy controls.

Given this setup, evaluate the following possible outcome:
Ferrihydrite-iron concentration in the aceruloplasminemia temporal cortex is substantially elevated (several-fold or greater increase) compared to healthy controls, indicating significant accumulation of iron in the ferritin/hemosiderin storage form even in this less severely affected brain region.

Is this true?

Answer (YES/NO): YES